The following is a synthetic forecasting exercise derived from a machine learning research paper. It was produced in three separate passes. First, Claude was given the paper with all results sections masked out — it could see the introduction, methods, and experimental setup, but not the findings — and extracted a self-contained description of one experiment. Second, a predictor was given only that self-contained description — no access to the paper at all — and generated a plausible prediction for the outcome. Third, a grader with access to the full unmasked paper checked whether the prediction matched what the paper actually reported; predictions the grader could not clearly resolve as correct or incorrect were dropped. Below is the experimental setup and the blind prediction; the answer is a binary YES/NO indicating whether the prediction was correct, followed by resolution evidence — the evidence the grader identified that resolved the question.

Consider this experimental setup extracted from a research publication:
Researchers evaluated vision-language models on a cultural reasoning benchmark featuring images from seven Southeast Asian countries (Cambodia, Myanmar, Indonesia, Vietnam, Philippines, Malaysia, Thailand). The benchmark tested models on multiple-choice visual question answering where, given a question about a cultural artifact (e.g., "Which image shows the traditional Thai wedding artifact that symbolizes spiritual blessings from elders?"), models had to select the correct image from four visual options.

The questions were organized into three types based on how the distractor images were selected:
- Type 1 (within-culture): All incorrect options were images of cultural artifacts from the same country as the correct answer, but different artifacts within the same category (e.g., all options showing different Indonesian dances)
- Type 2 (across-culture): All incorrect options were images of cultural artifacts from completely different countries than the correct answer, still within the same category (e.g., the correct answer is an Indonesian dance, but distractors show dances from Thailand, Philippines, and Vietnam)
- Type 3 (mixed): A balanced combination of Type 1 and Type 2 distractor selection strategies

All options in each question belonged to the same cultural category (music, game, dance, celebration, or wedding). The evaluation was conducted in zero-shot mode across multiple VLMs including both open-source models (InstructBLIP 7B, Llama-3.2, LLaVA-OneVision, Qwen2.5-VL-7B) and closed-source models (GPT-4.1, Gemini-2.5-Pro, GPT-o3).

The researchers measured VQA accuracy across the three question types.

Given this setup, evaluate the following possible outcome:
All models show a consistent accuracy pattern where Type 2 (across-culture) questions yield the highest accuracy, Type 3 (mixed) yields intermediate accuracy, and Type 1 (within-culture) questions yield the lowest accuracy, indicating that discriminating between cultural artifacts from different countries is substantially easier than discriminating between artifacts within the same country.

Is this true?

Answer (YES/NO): NO